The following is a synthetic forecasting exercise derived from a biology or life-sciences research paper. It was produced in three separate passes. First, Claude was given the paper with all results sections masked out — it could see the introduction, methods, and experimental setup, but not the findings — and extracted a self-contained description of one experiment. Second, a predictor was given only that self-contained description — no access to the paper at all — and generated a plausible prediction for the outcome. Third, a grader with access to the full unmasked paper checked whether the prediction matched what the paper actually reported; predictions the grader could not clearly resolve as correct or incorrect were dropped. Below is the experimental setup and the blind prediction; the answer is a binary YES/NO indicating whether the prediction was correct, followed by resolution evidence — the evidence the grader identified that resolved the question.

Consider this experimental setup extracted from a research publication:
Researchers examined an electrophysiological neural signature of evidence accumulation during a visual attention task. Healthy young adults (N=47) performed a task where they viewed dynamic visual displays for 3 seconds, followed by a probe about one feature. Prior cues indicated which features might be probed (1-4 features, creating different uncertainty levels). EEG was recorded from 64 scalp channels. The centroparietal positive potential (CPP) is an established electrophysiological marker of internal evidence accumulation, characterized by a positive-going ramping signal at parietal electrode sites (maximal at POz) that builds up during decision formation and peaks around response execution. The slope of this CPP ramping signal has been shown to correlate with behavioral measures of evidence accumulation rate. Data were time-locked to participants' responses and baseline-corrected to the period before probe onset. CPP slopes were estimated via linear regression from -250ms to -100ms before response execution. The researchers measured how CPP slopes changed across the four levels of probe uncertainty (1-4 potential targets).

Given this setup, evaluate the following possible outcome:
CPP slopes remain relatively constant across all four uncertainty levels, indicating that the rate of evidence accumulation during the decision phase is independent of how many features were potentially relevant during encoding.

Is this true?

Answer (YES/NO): NO